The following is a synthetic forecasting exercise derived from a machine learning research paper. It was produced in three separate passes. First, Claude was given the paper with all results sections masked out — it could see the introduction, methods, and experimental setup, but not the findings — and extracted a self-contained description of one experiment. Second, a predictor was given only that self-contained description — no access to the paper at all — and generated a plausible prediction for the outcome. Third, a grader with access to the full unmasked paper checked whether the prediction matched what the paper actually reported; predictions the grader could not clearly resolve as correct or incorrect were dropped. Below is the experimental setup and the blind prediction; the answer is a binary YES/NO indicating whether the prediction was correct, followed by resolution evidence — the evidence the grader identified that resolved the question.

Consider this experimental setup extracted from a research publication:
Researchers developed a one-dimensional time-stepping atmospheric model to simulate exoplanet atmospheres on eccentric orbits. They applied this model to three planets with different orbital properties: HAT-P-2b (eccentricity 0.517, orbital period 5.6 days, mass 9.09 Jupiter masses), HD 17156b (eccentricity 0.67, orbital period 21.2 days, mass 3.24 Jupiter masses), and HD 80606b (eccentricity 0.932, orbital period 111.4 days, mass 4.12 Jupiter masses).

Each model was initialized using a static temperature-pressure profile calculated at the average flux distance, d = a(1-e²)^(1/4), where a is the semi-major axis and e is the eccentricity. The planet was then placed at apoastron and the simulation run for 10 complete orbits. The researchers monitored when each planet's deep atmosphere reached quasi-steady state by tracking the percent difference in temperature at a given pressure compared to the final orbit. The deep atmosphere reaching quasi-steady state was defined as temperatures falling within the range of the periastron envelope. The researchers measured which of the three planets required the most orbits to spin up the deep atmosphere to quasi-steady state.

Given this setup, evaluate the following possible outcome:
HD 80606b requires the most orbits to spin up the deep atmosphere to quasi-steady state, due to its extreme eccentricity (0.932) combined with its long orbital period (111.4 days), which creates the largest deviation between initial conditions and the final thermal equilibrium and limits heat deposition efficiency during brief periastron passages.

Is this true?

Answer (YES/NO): NO